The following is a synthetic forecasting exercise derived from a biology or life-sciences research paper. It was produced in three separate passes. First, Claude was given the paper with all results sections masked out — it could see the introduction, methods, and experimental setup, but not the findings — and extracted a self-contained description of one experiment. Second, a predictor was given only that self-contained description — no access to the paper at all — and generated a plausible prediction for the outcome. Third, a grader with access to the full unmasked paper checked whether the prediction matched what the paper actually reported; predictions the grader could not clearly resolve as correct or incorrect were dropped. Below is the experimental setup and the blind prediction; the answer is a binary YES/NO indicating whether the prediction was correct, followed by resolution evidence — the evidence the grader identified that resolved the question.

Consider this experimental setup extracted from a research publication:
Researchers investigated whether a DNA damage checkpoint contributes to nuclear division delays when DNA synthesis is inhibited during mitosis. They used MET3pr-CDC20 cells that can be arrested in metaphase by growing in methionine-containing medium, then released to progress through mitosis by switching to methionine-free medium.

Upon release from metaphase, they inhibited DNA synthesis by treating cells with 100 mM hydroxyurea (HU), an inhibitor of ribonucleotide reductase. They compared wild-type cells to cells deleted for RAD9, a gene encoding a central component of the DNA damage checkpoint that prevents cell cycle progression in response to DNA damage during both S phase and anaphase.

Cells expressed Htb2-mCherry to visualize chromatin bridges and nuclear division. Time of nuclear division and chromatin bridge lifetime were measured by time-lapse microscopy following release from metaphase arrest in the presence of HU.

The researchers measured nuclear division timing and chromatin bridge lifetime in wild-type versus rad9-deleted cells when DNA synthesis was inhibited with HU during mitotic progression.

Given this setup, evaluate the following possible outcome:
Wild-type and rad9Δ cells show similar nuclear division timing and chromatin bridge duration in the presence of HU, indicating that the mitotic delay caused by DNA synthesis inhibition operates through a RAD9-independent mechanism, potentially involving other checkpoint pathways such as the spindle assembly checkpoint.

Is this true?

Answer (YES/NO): NO